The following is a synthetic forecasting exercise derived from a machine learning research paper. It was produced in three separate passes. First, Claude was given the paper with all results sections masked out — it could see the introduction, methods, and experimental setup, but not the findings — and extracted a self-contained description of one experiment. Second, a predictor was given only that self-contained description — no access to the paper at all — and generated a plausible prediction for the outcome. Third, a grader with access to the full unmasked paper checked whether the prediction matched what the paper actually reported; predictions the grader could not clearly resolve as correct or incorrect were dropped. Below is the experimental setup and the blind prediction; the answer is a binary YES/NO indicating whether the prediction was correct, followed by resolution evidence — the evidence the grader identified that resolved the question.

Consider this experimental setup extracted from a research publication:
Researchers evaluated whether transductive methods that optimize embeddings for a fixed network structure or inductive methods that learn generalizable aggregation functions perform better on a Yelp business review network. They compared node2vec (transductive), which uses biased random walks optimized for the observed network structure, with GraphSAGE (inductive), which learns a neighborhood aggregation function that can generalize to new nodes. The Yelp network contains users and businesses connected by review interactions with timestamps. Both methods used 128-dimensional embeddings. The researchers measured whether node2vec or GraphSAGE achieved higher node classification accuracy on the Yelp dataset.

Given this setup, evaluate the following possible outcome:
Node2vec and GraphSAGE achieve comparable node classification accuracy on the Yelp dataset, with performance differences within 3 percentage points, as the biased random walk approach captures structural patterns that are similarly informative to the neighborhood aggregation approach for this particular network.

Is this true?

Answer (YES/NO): YES